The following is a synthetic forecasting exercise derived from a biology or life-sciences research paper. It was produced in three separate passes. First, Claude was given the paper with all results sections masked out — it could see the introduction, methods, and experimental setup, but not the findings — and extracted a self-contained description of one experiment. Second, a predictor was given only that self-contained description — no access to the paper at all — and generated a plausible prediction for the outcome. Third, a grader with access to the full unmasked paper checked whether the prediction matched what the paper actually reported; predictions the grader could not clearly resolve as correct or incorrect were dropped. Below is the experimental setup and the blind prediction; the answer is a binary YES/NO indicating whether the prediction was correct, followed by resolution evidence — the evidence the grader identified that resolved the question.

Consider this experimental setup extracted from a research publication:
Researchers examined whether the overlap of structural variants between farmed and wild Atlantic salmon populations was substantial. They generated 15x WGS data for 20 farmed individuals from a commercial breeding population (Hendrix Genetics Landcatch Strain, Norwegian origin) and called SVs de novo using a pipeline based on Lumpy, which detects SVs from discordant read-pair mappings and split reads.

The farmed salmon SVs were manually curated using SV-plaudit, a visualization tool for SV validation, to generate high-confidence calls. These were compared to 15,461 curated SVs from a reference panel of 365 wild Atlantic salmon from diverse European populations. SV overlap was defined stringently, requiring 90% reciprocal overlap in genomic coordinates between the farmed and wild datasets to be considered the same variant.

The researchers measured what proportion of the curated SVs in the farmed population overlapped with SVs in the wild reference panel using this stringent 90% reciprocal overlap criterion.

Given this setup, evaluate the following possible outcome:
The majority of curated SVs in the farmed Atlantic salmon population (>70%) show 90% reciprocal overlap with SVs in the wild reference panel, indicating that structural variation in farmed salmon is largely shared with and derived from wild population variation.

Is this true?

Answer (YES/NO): NO